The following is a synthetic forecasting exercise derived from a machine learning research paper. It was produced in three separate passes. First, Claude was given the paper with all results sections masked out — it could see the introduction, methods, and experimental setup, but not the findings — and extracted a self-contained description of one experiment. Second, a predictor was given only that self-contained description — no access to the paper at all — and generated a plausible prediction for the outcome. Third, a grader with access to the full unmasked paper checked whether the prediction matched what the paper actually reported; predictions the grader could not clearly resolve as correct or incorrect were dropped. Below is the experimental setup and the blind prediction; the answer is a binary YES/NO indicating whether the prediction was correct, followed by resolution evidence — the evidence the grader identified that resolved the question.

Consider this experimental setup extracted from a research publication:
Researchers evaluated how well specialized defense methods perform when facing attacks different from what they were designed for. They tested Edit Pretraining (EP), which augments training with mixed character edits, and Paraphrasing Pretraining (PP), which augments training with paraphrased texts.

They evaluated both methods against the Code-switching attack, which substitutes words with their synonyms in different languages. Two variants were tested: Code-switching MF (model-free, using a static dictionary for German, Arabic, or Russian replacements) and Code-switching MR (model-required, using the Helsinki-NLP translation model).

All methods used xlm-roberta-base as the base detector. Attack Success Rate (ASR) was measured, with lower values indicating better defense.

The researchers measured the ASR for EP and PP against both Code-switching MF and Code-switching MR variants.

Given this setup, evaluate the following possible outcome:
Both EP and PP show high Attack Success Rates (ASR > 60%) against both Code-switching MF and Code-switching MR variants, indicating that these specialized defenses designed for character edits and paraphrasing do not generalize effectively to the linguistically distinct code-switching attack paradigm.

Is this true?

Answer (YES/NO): NO